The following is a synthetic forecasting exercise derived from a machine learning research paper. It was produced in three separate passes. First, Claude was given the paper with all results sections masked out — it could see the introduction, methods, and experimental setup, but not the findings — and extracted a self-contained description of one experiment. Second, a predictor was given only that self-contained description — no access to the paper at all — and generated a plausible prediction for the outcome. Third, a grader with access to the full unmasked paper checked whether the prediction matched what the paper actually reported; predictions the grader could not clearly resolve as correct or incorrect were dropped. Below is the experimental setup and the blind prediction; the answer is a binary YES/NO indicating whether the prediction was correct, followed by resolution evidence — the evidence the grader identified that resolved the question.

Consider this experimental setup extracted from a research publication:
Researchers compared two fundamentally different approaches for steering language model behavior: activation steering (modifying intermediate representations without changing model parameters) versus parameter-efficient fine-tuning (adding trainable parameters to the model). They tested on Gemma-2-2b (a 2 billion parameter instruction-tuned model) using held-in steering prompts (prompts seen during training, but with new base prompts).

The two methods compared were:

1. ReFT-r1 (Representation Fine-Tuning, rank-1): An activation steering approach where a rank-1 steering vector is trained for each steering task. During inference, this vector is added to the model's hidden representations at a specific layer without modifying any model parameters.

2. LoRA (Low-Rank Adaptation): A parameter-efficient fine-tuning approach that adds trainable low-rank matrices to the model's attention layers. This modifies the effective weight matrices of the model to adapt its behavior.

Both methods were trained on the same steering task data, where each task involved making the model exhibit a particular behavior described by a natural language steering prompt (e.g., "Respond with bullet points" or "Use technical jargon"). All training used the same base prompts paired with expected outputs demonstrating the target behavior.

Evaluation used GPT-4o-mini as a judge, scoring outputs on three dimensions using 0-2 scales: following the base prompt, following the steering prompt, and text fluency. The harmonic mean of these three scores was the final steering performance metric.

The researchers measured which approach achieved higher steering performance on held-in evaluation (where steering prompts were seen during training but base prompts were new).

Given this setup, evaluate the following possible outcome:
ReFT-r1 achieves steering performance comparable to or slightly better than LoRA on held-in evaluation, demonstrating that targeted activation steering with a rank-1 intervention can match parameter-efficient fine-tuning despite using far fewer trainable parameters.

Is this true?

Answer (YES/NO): NO